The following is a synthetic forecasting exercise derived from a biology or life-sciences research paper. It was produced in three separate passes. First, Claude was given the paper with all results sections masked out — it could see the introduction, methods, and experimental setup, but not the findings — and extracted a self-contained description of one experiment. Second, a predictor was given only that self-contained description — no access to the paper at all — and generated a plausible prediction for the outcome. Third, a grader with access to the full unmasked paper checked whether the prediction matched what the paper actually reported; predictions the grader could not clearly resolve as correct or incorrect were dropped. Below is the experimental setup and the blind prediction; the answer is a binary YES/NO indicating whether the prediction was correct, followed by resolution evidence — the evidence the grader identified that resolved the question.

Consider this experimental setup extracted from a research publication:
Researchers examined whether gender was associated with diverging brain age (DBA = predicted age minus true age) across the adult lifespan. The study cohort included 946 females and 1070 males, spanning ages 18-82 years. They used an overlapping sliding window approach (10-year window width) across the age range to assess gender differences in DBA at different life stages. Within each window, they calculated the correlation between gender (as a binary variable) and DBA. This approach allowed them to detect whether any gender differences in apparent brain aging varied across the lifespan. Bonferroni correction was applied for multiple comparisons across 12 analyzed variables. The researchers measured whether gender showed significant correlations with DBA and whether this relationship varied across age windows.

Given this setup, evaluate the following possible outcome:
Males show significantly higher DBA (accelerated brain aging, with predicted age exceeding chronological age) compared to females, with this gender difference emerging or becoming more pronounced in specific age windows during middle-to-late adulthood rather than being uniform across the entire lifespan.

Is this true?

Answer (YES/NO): NO